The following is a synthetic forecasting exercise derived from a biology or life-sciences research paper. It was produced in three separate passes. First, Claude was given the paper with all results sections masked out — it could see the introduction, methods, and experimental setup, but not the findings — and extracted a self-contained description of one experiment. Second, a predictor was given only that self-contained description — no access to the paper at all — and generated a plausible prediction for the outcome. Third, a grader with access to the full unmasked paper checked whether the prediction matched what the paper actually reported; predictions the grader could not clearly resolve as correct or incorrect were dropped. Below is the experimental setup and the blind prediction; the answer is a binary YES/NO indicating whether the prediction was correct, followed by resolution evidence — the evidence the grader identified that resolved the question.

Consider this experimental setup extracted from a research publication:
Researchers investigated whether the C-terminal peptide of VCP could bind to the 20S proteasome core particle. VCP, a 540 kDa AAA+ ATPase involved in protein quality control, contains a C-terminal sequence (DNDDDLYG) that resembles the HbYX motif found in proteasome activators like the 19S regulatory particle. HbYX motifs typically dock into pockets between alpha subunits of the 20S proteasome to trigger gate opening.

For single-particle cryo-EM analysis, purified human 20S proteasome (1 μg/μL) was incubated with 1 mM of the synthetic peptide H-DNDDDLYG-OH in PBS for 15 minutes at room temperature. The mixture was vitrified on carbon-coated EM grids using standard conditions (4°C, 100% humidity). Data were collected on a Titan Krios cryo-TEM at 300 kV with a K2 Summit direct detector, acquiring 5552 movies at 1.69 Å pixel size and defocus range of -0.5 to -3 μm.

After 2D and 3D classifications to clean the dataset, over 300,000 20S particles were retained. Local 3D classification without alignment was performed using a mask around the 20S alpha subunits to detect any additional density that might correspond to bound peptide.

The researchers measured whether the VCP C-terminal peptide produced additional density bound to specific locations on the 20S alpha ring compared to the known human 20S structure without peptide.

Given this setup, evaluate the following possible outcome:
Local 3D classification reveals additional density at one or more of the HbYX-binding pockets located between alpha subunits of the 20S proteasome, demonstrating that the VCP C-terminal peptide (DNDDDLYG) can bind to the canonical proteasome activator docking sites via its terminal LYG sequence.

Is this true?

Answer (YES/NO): YES